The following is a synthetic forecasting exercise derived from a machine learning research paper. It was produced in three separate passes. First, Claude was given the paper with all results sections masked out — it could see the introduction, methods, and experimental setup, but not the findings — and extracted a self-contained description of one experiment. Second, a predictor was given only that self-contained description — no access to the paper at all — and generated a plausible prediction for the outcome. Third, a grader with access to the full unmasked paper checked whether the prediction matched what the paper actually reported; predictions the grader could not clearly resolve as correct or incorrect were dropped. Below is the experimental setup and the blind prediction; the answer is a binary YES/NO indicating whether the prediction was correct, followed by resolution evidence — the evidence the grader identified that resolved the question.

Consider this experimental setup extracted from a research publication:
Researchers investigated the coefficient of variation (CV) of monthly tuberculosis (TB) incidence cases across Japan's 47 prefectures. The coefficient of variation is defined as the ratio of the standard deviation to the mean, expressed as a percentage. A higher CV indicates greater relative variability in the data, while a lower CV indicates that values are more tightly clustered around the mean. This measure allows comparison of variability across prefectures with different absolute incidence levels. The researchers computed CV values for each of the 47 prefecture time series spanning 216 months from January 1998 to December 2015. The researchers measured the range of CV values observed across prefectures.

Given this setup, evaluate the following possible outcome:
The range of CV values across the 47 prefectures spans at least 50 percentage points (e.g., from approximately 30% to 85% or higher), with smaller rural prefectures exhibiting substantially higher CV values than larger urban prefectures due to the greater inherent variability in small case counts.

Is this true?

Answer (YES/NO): NO